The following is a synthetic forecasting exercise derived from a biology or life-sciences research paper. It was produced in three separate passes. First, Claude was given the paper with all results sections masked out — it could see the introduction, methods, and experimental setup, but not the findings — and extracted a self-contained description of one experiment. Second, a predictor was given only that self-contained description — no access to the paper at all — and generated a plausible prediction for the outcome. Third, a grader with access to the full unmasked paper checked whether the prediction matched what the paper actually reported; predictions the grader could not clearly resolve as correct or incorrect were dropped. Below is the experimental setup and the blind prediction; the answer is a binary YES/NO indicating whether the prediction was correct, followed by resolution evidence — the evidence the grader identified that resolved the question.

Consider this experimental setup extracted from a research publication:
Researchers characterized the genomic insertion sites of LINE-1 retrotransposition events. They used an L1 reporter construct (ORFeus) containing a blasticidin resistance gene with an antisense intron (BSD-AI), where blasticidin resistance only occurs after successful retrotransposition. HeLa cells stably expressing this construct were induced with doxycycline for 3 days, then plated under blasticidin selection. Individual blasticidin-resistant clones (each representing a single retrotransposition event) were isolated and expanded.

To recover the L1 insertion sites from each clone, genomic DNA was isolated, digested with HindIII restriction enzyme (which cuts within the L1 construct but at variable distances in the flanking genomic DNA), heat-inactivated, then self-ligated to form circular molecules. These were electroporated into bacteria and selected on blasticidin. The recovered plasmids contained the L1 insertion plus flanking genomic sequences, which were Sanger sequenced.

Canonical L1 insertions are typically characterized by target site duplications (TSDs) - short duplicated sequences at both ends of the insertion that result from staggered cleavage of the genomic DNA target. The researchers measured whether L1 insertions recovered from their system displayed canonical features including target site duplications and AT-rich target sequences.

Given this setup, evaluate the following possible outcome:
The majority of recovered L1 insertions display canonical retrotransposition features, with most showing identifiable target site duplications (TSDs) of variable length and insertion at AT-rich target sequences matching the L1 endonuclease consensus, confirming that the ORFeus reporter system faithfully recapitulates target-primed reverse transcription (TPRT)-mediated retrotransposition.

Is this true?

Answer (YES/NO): YES